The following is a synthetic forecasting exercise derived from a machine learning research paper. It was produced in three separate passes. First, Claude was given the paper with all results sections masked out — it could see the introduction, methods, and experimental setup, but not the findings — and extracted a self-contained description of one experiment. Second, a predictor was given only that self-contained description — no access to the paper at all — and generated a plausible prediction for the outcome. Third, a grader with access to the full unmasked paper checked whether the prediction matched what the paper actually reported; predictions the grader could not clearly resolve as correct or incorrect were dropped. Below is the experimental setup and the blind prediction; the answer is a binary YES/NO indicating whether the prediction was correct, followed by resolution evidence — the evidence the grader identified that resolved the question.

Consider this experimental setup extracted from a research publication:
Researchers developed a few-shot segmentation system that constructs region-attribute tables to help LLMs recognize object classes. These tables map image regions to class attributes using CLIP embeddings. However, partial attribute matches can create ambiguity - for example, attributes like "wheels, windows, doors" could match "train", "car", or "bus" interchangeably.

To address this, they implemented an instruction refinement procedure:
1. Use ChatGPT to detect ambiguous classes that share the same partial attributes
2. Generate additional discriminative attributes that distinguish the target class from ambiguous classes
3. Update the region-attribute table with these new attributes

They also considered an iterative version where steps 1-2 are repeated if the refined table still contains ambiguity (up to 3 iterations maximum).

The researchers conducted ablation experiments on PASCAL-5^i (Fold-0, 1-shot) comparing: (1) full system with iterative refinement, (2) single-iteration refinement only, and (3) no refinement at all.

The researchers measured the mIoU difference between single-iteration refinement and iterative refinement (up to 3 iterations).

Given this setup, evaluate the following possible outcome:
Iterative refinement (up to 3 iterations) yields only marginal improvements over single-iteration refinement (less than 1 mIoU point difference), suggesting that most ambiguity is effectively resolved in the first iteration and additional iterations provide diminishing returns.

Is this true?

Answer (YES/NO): NO